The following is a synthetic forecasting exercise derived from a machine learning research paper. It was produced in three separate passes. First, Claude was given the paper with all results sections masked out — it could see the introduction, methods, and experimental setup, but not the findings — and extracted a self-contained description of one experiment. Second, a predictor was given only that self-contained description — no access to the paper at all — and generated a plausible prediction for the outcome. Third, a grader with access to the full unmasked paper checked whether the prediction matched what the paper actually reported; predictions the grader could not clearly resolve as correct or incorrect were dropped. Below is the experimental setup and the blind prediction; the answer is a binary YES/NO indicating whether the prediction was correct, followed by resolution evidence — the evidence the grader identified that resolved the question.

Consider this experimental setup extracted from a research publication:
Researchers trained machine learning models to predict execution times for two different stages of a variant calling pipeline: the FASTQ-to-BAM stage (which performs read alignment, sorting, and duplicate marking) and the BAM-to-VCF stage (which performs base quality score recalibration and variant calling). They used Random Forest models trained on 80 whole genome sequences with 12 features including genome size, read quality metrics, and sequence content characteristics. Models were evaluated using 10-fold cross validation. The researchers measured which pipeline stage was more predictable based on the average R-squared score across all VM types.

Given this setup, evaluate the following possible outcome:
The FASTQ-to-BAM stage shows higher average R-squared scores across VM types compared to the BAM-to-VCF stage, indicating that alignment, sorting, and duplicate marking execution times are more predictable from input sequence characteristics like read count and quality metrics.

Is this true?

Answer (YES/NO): YES